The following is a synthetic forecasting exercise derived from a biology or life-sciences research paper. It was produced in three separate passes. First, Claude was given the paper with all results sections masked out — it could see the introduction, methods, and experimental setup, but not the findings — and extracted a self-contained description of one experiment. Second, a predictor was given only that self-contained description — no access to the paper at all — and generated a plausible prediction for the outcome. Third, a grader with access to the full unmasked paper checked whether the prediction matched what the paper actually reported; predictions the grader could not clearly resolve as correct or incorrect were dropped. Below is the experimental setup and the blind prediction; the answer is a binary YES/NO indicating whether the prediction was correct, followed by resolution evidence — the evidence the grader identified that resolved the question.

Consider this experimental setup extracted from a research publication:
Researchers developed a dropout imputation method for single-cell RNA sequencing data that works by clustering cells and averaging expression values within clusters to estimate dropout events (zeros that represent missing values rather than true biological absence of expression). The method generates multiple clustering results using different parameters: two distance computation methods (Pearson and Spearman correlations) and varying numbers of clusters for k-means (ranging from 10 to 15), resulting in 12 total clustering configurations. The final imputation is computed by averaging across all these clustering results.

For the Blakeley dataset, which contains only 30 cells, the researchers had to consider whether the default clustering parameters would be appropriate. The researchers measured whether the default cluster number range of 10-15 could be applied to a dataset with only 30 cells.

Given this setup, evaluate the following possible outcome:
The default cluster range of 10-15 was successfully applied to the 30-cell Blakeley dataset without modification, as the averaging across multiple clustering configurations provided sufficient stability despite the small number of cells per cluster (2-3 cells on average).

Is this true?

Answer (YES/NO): NO